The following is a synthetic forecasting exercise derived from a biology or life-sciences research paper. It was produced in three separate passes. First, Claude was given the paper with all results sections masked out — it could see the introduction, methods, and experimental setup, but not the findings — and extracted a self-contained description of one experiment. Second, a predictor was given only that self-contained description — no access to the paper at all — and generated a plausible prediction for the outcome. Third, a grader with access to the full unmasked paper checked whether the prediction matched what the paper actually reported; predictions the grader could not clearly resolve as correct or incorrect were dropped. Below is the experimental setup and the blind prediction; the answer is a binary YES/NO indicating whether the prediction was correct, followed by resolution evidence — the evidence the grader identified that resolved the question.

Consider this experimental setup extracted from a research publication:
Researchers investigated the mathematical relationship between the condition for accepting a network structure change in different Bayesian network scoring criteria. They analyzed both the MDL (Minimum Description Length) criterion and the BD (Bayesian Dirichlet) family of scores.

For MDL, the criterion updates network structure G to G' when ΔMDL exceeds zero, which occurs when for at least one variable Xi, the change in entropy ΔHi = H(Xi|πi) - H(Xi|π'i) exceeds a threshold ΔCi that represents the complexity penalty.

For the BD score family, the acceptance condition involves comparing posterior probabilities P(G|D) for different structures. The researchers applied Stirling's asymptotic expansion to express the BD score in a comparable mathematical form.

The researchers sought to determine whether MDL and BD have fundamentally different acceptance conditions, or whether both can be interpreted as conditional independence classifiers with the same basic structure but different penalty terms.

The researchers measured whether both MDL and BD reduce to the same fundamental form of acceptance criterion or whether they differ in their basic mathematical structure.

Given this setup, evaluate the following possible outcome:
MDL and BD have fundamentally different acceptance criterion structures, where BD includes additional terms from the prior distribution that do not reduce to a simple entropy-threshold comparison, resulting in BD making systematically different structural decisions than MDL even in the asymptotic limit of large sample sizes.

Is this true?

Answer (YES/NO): NO